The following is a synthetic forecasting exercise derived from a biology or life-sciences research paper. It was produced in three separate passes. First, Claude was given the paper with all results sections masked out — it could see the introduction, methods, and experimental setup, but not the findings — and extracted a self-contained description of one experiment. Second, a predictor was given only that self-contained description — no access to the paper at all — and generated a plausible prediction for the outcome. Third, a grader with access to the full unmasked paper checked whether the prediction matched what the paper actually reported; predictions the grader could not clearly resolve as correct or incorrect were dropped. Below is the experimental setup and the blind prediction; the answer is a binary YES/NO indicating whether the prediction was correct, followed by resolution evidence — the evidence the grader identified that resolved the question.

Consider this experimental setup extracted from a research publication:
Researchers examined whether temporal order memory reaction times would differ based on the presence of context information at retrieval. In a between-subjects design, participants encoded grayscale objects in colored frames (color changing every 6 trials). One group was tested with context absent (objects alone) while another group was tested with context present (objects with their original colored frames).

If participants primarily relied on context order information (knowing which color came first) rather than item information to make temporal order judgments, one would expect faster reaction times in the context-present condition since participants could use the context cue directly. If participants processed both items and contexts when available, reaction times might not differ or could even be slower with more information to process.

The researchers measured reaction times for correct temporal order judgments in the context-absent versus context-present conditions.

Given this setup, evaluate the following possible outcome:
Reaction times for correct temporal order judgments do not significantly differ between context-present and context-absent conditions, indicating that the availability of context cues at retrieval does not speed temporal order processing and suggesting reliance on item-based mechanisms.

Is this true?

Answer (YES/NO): YES